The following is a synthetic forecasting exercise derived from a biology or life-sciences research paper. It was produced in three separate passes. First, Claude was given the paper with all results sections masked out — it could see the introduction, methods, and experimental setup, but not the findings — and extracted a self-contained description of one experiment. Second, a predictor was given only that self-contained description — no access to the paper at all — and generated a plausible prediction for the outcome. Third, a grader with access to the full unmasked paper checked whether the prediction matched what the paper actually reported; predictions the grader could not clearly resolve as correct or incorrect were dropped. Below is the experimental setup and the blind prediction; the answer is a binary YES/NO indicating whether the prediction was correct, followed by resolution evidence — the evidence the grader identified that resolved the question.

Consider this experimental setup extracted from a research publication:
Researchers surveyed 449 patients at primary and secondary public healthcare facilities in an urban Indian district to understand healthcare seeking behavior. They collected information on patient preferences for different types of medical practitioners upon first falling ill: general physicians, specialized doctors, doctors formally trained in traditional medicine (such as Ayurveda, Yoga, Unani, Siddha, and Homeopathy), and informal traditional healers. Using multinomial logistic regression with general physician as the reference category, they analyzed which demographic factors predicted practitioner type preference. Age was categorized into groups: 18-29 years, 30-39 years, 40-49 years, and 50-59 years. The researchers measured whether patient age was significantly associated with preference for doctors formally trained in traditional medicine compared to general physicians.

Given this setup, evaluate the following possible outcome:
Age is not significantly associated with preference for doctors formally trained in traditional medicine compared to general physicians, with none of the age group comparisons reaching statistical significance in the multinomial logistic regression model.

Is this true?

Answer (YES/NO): NO